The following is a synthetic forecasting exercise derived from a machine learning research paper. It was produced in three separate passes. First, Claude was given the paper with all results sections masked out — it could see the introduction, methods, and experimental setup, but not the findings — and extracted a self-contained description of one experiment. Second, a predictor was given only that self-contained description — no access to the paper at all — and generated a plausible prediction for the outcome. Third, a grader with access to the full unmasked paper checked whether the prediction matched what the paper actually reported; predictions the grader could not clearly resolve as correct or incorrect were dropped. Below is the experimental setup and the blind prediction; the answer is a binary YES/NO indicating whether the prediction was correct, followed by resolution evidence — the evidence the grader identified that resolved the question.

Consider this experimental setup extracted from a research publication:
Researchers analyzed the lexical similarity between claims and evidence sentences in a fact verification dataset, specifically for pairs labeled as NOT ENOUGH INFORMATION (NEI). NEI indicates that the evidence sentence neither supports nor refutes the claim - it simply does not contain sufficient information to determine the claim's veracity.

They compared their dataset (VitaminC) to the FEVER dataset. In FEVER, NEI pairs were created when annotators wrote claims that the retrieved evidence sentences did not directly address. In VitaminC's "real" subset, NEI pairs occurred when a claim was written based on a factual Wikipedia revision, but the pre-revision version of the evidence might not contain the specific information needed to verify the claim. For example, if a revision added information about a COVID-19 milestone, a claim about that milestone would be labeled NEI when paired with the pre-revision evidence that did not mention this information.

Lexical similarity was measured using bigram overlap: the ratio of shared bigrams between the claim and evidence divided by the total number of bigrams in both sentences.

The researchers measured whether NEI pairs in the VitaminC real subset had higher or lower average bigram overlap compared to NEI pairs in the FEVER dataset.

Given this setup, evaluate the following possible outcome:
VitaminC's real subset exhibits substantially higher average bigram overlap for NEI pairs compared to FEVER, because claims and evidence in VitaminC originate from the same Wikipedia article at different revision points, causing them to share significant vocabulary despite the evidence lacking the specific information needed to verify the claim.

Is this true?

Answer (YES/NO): YES